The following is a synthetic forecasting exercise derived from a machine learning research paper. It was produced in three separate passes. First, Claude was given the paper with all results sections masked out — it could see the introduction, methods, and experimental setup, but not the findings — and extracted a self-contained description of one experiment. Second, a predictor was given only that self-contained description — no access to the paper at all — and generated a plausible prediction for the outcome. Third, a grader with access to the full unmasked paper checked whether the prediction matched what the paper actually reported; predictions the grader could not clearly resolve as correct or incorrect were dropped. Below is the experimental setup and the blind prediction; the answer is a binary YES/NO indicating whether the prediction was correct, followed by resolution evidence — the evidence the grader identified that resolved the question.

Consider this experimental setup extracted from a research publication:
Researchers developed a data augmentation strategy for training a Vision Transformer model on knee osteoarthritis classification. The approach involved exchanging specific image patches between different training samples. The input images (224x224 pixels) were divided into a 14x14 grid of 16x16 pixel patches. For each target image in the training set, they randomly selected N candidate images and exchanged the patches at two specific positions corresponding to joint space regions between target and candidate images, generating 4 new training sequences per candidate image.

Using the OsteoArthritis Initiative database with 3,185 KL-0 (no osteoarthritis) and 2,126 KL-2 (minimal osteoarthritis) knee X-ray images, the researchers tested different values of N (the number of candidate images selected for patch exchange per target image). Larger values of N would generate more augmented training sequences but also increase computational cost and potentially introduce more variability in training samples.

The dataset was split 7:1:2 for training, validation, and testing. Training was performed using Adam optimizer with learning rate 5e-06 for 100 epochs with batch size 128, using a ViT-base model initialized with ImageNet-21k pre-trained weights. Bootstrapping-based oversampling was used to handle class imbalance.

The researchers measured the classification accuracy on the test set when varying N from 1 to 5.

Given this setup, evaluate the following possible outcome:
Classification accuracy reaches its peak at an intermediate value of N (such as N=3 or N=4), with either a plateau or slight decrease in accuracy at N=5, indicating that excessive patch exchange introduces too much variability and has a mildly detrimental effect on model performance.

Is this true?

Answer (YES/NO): NO